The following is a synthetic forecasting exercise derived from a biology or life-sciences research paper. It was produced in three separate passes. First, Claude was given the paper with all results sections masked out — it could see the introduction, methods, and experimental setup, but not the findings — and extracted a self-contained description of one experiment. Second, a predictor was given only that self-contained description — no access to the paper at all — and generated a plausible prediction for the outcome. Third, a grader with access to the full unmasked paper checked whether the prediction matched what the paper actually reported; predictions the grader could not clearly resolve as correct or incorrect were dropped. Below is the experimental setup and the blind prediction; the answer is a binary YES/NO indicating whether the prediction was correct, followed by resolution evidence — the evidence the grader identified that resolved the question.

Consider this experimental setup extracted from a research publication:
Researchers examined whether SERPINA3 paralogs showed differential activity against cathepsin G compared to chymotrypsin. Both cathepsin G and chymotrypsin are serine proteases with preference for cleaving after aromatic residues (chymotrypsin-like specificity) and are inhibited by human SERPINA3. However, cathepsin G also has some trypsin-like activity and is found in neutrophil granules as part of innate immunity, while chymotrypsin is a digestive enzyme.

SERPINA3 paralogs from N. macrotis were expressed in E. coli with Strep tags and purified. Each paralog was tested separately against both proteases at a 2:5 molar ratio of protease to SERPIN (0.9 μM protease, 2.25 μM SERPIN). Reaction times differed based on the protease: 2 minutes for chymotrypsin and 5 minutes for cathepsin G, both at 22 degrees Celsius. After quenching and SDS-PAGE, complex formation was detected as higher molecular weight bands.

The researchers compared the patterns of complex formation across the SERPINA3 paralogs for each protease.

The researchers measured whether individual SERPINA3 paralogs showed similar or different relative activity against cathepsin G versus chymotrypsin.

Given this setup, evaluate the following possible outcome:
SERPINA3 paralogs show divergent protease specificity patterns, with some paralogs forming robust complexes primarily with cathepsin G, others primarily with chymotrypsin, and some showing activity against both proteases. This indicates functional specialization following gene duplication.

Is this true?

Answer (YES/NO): NO